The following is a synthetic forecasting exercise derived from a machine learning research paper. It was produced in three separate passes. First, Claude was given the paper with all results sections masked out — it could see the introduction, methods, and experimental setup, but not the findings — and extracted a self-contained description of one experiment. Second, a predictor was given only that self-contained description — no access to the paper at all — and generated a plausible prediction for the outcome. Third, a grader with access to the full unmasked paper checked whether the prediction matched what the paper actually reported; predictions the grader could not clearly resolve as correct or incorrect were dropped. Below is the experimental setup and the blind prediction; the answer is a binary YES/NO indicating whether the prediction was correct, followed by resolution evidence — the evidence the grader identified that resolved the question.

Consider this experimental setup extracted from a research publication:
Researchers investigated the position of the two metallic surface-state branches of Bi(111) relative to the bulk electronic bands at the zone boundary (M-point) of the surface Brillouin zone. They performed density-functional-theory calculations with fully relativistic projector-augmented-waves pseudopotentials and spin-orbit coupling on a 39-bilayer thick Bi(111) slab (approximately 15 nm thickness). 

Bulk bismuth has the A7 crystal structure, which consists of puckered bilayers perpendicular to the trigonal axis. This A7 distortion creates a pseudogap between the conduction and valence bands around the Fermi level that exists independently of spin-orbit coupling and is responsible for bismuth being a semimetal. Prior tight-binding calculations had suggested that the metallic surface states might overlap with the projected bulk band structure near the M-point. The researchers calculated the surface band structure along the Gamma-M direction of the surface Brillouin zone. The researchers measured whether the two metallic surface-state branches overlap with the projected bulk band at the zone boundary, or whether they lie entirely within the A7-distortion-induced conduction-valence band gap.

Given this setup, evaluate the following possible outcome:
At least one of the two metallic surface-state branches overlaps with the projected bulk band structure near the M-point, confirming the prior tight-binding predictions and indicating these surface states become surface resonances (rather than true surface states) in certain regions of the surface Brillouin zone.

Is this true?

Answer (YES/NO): NO